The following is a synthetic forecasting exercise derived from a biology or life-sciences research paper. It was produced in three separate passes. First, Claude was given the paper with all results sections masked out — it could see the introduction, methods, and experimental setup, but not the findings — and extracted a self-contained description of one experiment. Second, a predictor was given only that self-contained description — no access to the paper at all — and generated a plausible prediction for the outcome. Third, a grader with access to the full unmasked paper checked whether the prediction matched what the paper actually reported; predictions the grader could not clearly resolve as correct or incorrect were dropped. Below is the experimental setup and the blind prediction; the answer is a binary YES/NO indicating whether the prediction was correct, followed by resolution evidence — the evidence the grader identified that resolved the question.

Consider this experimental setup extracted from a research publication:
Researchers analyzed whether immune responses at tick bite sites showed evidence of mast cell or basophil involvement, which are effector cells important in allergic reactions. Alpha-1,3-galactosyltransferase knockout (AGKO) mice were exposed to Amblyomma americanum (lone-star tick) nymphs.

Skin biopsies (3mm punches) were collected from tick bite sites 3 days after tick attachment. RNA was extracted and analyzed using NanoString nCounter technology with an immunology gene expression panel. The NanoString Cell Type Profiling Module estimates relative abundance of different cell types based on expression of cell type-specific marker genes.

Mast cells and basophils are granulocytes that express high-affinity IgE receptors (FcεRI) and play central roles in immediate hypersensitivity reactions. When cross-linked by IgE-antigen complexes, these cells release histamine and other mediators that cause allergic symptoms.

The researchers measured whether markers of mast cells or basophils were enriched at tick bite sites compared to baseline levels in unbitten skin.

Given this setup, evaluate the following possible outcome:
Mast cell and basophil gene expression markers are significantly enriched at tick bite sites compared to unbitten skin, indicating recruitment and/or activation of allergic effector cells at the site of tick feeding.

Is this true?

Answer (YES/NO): NO